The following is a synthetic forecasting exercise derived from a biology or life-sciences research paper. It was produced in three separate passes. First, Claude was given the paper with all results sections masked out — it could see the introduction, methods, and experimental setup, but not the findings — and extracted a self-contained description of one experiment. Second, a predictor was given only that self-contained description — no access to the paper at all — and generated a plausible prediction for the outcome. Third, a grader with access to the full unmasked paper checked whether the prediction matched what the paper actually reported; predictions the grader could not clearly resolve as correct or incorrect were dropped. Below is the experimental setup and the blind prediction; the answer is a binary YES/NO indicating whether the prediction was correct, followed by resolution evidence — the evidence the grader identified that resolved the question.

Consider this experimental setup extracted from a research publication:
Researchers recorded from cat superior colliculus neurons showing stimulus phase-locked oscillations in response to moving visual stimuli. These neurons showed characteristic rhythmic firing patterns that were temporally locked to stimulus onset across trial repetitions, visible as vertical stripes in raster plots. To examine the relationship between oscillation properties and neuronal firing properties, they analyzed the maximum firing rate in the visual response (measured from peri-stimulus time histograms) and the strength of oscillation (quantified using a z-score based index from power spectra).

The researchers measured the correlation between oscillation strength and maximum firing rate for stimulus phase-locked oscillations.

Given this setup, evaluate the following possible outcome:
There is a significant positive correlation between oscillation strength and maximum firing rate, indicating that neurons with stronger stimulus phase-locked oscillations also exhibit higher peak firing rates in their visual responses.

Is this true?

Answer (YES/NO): YES